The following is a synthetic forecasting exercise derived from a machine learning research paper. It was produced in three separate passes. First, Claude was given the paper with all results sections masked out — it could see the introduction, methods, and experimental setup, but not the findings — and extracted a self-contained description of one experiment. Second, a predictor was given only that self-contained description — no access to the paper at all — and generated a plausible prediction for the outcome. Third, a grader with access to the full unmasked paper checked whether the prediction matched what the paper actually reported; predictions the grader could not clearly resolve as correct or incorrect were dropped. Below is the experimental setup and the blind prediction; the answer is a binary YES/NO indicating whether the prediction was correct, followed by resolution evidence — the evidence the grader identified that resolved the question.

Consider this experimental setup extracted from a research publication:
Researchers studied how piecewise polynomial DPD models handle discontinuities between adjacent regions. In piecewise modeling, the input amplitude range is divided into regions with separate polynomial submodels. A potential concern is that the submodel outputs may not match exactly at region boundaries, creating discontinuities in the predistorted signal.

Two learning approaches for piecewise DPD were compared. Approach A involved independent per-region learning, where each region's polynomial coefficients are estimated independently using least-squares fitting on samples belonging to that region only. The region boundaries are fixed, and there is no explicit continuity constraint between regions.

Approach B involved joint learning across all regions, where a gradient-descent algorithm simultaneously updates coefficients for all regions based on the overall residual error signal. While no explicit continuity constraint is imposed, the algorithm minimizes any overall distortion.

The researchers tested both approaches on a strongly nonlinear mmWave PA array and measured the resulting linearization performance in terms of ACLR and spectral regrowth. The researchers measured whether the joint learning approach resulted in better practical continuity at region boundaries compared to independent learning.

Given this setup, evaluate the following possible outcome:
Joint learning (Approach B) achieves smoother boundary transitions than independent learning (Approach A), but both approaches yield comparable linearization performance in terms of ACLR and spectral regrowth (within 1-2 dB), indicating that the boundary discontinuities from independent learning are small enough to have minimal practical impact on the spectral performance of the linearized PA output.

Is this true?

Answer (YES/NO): NO